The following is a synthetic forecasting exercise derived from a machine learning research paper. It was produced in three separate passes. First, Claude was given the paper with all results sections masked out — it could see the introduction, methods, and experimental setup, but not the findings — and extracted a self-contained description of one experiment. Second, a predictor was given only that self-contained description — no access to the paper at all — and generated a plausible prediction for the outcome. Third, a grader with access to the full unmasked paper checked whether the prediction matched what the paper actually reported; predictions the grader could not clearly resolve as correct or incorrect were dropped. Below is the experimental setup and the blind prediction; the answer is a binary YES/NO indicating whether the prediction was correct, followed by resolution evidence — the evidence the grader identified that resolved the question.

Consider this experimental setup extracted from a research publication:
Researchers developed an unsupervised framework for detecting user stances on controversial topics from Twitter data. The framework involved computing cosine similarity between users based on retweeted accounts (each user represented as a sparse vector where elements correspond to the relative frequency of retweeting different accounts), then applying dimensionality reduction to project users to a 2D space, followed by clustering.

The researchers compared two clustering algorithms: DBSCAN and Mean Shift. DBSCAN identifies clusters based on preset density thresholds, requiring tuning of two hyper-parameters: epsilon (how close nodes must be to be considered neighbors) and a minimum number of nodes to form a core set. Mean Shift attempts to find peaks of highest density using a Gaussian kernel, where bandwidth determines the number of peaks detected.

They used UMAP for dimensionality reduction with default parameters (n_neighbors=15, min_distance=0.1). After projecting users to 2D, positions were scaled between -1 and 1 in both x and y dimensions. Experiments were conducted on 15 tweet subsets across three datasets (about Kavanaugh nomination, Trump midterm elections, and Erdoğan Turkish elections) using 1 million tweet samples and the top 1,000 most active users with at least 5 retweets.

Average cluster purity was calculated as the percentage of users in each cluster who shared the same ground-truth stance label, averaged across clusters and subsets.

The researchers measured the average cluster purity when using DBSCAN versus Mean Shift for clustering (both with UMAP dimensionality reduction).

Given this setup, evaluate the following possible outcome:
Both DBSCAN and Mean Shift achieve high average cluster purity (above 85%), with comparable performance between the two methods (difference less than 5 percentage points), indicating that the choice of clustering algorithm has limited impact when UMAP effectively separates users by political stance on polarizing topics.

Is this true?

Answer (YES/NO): NO